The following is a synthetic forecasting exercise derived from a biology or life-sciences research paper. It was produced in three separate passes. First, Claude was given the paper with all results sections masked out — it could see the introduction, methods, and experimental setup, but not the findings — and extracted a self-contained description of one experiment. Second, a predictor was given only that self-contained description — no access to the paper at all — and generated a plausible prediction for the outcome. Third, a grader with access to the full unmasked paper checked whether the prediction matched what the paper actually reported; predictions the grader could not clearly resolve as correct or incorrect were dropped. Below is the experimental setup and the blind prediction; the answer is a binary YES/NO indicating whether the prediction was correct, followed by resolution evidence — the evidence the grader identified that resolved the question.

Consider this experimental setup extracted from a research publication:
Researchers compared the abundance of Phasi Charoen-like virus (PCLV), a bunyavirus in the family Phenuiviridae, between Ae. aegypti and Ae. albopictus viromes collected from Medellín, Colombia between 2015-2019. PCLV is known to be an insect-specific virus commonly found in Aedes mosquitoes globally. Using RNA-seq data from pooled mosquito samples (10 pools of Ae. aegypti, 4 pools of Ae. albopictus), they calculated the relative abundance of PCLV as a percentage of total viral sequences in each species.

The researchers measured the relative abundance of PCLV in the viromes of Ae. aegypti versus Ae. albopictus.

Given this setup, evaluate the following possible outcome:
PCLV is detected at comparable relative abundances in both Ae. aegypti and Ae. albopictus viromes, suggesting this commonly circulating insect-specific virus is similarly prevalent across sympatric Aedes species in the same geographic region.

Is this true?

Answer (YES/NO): NO